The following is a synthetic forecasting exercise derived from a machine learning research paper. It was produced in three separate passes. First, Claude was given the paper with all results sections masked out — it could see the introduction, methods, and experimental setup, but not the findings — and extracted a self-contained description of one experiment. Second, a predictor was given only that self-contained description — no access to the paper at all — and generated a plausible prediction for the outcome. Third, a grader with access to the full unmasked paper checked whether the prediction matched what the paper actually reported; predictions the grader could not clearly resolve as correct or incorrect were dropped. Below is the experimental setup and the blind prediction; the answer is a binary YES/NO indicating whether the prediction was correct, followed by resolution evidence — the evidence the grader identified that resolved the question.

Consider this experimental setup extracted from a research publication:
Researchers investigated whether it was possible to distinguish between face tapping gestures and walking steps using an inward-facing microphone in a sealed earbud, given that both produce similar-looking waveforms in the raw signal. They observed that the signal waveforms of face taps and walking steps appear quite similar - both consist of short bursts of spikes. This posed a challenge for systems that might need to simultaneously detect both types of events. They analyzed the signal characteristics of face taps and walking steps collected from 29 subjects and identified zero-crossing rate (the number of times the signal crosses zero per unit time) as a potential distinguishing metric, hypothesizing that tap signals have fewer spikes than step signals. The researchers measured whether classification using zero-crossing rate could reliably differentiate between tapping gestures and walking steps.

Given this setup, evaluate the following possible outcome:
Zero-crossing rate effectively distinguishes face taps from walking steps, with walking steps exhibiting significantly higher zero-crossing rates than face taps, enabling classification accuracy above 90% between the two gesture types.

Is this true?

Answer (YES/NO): YES